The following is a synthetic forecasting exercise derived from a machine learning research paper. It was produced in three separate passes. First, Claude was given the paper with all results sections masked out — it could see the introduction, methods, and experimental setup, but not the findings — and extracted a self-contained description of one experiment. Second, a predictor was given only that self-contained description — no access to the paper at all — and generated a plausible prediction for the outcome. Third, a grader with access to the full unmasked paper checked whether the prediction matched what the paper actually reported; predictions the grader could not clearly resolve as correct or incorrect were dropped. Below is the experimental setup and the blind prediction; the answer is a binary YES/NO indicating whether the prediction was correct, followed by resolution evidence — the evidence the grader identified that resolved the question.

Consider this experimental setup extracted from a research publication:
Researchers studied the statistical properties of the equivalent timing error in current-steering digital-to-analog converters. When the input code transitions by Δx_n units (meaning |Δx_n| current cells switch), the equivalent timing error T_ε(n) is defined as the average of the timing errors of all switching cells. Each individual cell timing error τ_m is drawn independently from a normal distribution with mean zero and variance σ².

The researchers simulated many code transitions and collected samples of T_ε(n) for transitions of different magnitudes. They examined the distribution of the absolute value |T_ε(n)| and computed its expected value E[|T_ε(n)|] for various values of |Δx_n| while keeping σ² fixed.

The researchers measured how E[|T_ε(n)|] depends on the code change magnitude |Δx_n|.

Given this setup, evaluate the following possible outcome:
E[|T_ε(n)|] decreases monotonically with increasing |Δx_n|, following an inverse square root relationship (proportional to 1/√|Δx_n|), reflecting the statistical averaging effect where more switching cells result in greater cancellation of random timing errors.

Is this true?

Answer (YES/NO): YES